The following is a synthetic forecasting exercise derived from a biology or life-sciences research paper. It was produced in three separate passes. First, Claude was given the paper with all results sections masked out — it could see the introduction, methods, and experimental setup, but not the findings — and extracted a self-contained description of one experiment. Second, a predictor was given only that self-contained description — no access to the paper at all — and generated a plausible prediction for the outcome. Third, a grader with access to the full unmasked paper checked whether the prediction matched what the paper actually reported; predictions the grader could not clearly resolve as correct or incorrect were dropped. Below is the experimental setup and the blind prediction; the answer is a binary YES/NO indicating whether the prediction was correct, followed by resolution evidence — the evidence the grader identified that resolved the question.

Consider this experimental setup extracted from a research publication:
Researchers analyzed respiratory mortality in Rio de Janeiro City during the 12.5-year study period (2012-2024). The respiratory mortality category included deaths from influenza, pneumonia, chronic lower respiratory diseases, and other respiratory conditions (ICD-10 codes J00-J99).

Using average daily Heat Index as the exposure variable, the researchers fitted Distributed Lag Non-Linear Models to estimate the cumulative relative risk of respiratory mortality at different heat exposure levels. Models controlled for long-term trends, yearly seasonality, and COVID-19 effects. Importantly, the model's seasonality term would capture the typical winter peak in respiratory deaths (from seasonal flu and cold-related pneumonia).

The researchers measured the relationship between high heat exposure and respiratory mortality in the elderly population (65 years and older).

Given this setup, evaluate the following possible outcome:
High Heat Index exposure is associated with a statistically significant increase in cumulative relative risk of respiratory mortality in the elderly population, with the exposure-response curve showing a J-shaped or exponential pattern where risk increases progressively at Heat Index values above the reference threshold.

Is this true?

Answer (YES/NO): NO